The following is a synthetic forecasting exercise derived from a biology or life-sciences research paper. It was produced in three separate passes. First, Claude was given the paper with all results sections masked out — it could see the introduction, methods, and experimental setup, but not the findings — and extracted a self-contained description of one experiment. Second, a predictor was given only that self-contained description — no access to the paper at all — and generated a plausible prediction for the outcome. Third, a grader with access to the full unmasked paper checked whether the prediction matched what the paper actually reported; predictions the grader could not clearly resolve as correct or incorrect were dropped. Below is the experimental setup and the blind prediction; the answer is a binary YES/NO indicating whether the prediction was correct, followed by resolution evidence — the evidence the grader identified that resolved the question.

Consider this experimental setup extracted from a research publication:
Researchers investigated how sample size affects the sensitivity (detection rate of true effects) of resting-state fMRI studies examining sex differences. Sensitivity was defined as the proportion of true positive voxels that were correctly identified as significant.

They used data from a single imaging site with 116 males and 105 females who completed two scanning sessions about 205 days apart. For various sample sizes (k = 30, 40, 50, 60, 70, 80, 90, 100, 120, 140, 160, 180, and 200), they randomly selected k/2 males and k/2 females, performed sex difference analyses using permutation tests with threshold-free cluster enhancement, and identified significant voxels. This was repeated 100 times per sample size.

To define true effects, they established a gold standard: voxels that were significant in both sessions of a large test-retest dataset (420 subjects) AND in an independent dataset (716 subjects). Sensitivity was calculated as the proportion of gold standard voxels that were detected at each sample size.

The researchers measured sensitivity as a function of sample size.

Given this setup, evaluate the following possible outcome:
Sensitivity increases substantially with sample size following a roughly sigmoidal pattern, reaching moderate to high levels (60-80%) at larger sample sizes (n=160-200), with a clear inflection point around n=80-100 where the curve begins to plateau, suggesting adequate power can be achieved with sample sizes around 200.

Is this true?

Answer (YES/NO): NO